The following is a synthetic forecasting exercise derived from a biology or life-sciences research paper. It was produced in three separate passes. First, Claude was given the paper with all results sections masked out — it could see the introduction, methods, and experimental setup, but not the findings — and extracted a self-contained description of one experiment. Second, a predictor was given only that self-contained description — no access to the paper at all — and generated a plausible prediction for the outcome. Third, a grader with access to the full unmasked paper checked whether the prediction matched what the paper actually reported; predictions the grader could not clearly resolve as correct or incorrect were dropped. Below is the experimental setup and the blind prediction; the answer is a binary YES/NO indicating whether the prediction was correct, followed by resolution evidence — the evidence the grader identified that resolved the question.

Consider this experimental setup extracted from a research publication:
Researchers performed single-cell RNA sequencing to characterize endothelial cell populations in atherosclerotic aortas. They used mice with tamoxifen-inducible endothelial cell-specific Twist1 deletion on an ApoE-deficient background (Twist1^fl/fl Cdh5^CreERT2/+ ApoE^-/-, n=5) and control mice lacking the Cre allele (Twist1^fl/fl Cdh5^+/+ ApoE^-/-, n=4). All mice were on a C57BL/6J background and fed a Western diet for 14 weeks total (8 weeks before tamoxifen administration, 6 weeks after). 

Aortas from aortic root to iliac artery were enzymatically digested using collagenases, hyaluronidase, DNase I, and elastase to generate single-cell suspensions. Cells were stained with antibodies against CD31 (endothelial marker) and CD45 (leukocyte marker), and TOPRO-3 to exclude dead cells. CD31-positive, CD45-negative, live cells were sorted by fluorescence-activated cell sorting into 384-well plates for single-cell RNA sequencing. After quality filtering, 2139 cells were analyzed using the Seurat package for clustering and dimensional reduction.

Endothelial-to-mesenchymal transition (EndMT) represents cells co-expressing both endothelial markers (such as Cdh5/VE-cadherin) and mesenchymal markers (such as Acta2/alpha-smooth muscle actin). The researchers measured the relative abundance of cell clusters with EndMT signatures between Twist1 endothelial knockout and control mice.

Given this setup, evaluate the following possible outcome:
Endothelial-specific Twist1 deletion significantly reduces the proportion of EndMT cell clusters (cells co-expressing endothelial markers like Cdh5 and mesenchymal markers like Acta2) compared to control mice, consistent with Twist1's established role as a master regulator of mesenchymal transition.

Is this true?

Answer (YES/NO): YES